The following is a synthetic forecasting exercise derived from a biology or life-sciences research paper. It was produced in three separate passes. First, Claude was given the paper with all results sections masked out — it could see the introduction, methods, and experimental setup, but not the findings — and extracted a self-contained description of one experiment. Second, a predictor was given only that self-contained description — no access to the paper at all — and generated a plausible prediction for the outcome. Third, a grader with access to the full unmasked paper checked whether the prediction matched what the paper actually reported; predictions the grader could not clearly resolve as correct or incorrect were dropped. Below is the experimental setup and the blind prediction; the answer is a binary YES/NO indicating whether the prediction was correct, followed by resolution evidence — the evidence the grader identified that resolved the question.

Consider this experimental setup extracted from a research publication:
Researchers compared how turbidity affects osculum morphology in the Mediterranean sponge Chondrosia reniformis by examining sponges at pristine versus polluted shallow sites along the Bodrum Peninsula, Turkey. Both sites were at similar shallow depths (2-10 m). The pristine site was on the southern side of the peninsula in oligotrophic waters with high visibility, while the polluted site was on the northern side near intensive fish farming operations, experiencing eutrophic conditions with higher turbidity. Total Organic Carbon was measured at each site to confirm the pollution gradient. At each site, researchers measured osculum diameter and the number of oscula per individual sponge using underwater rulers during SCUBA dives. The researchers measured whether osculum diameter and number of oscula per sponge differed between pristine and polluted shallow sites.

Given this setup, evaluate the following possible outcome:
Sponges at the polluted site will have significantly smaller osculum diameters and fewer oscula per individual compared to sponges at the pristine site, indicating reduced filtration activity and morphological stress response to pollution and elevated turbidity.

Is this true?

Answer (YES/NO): NO